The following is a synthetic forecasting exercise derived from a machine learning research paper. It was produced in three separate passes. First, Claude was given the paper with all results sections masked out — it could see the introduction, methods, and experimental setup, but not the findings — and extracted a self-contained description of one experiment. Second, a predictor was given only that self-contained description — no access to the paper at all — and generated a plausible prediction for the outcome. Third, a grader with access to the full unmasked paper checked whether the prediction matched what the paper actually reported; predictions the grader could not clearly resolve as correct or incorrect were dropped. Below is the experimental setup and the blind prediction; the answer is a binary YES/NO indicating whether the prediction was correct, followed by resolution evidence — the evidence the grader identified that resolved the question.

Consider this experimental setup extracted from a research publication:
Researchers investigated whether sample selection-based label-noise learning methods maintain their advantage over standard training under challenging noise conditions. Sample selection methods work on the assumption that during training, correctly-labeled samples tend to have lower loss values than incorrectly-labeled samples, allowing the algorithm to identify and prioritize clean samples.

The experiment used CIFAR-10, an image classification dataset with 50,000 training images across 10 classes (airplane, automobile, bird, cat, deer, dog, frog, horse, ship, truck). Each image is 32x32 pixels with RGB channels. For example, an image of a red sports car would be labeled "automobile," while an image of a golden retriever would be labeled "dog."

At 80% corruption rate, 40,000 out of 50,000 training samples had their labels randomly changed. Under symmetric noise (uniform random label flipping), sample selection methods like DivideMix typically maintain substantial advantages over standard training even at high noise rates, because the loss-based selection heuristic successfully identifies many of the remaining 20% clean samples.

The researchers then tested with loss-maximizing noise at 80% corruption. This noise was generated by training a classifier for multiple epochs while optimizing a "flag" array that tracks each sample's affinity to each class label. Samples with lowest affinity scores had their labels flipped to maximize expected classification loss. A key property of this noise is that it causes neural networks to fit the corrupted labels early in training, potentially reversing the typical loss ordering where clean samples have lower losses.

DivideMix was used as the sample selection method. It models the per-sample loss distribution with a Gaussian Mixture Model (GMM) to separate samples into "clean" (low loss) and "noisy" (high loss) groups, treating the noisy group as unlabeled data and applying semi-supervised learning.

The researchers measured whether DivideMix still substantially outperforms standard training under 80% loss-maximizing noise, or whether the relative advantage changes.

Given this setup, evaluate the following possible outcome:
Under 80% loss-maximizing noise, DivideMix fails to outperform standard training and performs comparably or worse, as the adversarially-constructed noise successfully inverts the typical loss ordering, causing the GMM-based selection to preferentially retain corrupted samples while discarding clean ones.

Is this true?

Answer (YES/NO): YES